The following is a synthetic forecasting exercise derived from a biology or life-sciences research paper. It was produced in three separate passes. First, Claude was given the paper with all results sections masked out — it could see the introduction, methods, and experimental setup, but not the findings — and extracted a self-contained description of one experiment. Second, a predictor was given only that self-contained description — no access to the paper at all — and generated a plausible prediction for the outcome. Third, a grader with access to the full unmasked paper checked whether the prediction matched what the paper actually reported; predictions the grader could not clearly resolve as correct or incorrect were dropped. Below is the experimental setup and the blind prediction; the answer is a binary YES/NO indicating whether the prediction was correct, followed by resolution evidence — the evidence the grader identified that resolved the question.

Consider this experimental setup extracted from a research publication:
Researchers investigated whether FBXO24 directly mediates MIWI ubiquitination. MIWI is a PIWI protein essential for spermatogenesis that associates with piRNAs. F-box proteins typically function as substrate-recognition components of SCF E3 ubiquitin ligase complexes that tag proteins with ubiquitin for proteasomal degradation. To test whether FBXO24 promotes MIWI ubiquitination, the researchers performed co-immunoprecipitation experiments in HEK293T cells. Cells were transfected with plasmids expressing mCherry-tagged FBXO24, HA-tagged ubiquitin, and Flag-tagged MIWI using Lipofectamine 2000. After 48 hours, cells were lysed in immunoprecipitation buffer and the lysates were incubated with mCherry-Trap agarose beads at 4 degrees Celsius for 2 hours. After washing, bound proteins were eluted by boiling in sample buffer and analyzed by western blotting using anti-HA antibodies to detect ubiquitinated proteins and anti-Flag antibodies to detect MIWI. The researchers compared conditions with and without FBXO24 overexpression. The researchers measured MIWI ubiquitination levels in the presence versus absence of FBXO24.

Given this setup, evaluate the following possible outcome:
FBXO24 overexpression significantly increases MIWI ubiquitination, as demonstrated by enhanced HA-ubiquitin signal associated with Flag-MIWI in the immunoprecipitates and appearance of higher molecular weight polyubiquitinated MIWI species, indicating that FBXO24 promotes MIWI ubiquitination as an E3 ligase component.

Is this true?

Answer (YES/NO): YES